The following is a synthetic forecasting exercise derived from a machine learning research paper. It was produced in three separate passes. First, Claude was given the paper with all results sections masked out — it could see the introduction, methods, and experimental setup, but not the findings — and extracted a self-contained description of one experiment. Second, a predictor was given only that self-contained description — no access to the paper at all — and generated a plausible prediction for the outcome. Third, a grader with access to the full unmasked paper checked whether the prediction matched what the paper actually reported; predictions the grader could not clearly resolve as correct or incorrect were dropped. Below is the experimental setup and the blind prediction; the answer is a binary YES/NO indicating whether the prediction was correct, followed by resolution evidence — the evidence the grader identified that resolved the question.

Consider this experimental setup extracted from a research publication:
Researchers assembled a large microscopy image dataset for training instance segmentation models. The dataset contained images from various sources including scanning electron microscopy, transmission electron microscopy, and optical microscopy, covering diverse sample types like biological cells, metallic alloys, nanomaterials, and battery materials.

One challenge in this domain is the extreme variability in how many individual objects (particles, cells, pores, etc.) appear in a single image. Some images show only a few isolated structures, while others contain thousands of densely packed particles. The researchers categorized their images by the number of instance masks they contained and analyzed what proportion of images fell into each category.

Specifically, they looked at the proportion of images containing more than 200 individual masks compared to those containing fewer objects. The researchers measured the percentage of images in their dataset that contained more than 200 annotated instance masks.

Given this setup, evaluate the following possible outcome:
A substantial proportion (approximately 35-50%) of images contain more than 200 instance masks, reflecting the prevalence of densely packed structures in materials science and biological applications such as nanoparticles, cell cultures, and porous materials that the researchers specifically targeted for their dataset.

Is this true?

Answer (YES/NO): NO